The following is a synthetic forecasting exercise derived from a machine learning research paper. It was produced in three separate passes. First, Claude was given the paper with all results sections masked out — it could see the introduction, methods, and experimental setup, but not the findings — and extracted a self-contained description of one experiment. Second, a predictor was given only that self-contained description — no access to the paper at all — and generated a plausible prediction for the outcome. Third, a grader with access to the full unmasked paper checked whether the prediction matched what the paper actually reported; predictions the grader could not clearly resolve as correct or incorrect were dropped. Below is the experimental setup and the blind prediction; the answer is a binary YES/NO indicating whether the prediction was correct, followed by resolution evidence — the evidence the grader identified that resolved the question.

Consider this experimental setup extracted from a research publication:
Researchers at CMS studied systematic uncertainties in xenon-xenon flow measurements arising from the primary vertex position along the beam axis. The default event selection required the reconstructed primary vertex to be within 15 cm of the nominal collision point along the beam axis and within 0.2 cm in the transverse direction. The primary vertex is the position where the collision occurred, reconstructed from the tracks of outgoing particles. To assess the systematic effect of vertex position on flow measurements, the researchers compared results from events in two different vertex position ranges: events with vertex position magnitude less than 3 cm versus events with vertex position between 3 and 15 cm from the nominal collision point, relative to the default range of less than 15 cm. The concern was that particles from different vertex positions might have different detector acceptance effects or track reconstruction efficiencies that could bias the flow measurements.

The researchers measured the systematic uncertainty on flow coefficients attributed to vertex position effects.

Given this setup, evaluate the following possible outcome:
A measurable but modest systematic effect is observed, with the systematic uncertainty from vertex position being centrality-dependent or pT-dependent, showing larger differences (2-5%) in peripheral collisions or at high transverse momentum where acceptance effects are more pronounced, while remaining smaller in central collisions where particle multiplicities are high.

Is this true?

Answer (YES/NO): NO